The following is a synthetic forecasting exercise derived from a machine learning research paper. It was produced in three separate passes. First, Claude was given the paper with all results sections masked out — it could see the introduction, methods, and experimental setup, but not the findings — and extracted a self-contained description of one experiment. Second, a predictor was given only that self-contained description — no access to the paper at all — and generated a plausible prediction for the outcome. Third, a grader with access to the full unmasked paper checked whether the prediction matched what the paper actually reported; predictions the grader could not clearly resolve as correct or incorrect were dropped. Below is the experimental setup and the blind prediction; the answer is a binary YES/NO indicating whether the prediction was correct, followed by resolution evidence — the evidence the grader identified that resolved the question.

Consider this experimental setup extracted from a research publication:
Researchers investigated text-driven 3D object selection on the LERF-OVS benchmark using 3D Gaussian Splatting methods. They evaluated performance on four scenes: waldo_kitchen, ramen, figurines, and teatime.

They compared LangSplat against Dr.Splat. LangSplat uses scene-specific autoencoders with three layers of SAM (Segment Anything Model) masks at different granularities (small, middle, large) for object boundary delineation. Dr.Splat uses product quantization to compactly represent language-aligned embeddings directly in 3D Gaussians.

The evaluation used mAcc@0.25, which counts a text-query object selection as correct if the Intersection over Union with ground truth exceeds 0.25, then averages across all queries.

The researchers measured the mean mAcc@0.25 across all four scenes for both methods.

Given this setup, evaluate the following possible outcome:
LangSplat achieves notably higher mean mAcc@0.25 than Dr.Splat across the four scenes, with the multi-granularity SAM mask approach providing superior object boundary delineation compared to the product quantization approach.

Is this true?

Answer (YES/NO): NO